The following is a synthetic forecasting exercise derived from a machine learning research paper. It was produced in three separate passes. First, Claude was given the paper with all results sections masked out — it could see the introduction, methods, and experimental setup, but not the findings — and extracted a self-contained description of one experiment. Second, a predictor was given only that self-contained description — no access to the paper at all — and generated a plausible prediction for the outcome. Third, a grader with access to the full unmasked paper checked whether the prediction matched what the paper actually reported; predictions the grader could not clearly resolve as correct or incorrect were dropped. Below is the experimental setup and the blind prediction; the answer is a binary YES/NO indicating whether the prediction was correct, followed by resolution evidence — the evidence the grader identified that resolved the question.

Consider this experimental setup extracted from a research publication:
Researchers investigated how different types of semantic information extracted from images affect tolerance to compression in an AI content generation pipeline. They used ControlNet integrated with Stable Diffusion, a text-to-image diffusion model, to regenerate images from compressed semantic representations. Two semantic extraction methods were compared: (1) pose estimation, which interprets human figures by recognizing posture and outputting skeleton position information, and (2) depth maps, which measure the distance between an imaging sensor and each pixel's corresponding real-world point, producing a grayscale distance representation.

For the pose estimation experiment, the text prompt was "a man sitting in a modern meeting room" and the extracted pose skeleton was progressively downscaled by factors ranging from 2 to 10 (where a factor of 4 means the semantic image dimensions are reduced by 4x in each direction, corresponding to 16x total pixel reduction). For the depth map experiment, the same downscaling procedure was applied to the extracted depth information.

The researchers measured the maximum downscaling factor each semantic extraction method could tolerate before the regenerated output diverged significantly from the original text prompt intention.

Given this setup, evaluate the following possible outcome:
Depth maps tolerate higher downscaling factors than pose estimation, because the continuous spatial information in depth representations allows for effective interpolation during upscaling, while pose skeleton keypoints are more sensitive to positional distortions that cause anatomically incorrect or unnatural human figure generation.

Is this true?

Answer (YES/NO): NO